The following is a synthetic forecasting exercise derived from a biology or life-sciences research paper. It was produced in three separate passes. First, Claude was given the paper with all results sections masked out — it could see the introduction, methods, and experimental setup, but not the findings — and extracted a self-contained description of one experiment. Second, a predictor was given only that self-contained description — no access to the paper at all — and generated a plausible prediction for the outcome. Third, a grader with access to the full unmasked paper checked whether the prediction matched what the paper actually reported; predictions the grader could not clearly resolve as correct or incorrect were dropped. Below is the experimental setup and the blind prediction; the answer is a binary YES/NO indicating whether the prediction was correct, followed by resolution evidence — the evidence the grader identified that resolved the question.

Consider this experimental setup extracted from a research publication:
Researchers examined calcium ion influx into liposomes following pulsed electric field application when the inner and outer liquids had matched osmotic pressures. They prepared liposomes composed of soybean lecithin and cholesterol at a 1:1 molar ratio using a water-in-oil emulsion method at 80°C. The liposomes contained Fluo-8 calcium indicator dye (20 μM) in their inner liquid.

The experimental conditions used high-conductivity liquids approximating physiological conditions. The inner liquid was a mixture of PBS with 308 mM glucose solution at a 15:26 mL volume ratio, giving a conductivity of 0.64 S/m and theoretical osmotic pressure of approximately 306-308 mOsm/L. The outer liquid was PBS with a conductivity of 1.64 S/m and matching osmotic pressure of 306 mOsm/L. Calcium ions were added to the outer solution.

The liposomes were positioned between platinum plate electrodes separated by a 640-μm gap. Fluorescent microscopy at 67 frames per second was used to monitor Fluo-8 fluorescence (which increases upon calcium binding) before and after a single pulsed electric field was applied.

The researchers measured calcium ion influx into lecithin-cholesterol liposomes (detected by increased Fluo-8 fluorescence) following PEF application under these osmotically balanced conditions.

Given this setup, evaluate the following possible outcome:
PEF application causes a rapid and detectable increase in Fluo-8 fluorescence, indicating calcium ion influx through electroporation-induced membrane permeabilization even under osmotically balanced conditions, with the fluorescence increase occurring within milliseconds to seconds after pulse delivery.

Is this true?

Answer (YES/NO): NO